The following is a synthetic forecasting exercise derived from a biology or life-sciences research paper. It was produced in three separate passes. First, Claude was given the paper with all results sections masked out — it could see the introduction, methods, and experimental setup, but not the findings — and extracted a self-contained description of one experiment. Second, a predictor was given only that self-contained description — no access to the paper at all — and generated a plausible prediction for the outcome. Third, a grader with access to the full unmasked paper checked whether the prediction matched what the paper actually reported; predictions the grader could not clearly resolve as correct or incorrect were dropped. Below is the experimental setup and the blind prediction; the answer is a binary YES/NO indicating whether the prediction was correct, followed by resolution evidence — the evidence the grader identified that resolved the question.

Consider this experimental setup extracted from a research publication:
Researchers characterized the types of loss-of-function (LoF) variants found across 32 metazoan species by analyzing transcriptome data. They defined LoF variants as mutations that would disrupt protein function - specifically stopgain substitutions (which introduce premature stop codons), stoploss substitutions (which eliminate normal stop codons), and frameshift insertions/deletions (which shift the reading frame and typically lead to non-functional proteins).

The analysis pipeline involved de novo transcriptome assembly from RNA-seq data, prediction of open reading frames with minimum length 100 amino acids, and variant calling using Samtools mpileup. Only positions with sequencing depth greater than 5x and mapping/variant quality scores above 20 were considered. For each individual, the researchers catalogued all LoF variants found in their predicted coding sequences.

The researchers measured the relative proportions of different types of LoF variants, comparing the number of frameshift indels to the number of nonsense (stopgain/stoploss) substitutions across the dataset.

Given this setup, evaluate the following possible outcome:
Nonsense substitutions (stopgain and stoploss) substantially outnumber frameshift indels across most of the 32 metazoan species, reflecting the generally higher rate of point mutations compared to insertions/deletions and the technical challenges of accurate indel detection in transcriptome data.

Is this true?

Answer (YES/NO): NO